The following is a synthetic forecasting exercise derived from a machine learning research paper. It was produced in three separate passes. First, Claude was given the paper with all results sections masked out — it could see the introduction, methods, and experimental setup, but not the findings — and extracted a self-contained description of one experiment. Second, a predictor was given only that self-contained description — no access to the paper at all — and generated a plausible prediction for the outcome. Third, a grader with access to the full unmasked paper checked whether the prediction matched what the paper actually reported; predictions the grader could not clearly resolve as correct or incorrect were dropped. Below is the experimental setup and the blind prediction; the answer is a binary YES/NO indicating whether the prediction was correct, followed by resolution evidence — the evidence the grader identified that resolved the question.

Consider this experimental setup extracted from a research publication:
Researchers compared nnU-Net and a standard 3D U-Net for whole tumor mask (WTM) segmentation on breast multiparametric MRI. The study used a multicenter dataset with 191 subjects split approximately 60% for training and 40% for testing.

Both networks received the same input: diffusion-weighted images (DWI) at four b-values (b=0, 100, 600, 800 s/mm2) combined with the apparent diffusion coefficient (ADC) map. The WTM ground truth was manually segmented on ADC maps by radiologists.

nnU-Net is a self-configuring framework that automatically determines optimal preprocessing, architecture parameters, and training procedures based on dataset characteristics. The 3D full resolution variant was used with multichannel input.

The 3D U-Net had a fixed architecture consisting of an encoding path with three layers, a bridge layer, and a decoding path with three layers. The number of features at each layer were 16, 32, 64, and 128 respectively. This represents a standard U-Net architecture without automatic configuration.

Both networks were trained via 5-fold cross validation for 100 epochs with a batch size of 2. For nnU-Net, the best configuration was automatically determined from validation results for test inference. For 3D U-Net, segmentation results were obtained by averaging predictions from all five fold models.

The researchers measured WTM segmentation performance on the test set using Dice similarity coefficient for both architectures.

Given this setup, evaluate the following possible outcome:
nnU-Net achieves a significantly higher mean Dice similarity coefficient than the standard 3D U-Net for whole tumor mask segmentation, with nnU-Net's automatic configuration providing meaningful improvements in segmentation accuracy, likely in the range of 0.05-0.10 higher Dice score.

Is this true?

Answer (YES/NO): NO